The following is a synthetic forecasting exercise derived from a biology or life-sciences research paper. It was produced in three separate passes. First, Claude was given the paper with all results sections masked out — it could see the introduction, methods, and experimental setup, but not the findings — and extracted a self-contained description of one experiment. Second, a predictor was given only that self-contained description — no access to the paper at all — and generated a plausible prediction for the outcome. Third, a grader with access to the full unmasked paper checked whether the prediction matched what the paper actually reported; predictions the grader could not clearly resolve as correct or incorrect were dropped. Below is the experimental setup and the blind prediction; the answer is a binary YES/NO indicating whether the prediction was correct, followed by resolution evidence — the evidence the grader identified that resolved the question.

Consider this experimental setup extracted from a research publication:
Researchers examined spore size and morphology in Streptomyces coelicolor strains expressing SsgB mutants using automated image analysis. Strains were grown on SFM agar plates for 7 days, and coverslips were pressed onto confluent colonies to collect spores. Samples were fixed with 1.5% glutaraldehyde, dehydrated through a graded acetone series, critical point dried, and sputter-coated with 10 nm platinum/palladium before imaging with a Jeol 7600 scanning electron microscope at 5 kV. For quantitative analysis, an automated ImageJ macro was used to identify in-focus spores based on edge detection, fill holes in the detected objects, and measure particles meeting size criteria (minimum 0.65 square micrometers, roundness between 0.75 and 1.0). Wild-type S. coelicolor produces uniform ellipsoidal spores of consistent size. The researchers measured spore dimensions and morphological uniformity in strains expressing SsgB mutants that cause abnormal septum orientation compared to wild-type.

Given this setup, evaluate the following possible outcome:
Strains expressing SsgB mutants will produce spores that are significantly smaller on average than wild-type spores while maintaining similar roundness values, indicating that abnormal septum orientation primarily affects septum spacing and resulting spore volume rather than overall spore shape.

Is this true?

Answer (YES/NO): NO